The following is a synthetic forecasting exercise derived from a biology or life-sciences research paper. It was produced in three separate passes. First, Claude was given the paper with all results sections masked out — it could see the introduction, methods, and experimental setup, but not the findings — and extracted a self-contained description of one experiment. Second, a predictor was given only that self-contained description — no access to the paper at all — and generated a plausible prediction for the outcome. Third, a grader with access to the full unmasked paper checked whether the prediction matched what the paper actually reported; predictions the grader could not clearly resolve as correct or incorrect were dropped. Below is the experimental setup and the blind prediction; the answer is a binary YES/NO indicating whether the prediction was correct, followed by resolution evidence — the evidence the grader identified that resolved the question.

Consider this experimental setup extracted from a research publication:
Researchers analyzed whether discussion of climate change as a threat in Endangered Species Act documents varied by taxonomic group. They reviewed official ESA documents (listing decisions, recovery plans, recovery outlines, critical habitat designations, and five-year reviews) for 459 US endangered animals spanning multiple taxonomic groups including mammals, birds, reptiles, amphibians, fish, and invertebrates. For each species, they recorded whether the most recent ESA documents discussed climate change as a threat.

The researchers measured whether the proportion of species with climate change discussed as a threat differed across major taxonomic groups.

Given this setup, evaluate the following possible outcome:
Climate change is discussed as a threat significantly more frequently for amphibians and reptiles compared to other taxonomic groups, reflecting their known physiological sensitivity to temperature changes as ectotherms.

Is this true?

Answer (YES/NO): NO